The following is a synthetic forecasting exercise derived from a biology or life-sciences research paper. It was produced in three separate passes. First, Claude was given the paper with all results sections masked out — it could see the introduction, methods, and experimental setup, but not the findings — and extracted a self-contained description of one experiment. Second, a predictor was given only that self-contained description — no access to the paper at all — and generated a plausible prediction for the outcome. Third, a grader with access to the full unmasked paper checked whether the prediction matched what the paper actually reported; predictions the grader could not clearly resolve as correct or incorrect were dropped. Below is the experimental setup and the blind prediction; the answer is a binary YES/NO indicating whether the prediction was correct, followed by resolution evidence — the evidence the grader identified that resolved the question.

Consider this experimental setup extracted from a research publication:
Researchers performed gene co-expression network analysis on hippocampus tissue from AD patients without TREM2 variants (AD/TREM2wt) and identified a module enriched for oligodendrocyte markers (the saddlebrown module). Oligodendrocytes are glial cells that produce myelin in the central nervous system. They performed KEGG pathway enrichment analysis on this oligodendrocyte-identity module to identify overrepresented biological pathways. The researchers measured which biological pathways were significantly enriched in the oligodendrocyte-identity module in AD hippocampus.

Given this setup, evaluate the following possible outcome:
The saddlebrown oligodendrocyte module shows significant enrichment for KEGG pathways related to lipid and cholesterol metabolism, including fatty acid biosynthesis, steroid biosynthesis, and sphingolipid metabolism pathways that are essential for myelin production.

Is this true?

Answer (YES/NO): NO